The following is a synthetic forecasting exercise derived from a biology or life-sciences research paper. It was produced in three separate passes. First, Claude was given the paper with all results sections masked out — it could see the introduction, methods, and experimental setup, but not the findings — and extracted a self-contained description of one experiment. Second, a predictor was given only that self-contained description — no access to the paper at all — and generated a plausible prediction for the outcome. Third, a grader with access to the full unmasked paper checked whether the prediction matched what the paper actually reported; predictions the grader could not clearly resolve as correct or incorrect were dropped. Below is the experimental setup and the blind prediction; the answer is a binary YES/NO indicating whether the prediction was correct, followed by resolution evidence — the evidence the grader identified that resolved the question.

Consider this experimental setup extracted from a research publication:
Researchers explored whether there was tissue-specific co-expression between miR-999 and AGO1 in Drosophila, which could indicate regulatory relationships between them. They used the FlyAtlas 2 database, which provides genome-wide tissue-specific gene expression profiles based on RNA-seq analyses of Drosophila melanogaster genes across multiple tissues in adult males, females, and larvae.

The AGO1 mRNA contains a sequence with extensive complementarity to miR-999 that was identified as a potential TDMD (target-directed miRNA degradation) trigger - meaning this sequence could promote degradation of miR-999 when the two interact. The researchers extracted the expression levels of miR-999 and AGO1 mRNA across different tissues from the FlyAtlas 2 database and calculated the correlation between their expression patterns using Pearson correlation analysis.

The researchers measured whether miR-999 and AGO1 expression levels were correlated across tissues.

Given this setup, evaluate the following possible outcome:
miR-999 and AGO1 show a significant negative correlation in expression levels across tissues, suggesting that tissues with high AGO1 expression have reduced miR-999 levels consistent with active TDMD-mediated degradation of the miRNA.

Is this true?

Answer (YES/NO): YES